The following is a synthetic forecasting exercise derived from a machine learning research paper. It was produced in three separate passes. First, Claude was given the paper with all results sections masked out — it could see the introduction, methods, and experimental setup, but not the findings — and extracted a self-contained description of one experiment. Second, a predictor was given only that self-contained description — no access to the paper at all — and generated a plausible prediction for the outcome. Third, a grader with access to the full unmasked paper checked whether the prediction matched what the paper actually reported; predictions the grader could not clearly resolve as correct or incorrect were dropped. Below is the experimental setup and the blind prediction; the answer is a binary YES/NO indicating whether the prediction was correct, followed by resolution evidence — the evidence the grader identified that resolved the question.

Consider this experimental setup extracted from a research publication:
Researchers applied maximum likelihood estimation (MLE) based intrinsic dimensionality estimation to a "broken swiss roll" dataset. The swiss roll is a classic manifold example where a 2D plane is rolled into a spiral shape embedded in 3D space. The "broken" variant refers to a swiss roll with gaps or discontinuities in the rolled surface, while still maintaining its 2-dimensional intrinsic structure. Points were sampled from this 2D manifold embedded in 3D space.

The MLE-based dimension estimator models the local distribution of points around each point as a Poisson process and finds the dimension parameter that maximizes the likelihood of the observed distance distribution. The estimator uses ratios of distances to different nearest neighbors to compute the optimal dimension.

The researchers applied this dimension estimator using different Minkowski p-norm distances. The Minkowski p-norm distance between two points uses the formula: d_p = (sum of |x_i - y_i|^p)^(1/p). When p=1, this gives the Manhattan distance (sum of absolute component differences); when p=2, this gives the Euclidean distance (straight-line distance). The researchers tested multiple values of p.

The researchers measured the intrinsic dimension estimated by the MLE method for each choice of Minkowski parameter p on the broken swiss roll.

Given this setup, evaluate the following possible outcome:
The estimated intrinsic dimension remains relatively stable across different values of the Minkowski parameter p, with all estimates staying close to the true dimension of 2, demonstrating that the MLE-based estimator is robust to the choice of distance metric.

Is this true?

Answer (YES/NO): YES